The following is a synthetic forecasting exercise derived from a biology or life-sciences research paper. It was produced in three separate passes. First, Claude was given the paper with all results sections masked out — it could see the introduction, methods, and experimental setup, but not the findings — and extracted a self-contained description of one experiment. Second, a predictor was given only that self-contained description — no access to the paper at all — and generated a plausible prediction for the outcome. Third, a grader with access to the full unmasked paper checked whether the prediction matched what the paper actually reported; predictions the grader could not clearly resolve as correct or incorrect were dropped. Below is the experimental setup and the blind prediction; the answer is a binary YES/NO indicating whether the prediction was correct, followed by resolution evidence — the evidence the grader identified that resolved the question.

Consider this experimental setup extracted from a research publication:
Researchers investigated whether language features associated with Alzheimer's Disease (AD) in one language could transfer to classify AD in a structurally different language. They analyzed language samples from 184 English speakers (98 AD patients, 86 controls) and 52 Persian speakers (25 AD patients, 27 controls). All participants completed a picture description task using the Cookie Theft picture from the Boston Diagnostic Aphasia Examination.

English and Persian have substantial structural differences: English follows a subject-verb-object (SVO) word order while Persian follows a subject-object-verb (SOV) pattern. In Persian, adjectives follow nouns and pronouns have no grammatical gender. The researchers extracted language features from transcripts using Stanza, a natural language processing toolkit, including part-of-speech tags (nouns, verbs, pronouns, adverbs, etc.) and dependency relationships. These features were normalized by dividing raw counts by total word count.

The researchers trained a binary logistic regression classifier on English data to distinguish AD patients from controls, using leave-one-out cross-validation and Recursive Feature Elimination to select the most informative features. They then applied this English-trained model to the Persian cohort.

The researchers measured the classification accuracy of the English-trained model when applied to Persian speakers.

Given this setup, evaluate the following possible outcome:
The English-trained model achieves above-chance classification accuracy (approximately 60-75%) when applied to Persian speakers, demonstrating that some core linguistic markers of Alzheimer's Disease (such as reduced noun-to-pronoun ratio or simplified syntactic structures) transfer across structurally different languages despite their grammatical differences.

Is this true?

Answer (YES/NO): NO